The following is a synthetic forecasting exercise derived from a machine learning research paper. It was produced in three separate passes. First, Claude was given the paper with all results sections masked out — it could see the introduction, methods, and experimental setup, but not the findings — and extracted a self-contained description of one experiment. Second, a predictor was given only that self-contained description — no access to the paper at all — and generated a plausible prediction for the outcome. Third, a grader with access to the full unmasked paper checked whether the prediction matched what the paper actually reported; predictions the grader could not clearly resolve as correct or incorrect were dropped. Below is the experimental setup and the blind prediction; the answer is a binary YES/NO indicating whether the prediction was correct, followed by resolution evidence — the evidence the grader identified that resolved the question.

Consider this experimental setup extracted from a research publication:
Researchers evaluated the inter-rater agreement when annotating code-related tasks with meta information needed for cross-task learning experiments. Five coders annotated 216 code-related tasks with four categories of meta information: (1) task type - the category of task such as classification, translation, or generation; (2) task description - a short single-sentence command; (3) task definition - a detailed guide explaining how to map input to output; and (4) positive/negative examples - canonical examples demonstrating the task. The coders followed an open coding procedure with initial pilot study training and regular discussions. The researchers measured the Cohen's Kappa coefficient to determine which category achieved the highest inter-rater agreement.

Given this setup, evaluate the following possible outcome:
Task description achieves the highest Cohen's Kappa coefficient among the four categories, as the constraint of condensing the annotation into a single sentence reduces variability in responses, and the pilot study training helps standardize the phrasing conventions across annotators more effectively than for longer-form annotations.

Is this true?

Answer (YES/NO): NO